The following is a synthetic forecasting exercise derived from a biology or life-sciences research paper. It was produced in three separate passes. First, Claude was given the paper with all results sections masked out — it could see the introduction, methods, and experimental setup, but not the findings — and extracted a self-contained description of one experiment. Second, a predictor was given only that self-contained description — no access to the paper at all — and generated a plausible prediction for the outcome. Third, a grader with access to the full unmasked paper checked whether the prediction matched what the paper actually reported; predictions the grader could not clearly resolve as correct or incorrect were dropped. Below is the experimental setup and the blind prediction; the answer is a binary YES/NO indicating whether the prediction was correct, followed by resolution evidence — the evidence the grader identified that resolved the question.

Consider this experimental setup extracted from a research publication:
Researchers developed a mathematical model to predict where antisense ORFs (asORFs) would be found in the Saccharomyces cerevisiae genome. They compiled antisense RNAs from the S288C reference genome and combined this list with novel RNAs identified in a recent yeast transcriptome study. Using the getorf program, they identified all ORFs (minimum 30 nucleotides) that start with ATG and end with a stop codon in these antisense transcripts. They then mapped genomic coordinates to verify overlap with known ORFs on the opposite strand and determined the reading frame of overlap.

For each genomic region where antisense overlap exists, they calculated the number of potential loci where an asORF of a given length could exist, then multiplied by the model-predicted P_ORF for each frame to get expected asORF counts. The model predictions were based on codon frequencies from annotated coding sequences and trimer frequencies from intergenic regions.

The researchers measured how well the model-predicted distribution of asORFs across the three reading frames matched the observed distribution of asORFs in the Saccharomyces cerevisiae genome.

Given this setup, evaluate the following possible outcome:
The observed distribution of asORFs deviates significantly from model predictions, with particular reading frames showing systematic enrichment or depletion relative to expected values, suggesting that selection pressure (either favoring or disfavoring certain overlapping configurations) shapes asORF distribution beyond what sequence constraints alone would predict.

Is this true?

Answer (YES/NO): YES